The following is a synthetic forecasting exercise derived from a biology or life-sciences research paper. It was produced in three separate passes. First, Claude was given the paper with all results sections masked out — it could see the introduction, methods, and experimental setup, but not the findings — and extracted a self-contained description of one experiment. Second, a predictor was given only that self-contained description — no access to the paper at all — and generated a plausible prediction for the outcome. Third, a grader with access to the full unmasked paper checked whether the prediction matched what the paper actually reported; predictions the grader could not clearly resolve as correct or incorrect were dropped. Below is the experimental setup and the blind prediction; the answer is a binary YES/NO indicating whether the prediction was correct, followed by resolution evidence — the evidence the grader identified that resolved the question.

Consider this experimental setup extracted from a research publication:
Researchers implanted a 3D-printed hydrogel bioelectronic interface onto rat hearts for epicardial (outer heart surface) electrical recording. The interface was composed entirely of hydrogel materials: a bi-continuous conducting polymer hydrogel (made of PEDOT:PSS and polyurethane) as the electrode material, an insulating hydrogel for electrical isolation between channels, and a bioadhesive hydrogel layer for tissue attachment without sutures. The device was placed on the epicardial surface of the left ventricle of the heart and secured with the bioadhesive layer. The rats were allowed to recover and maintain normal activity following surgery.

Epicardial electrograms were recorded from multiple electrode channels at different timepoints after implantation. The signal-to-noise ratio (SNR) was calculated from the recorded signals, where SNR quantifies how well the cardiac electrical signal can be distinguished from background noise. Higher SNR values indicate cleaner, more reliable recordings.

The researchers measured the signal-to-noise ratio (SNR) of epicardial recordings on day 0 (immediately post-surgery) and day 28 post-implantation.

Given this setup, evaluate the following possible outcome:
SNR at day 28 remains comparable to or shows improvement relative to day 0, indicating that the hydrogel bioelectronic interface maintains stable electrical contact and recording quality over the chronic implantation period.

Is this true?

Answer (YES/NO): YES